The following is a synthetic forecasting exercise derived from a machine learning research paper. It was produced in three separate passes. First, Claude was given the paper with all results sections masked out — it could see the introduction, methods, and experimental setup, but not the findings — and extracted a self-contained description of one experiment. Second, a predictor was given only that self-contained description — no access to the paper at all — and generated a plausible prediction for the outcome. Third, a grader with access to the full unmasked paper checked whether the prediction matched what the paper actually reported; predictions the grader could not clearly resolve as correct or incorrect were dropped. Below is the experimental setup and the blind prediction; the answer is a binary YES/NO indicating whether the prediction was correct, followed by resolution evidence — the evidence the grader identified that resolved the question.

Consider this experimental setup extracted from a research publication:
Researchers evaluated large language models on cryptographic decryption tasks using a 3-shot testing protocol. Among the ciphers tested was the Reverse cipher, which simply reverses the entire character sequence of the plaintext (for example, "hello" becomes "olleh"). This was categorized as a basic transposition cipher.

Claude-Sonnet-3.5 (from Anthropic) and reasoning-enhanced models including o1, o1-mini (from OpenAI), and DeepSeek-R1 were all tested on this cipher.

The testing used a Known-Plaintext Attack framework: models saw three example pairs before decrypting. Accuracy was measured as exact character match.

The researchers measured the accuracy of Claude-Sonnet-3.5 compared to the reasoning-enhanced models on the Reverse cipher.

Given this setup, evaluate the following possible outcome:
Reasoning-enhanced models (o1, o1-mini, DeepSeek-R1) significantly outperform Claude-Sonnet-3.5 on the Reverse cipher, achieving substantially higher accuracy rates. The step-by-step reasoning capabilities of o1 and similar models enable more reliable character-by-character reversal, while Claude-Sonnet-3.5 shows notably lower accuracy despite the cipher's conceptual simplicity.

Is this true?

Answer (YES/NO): NO